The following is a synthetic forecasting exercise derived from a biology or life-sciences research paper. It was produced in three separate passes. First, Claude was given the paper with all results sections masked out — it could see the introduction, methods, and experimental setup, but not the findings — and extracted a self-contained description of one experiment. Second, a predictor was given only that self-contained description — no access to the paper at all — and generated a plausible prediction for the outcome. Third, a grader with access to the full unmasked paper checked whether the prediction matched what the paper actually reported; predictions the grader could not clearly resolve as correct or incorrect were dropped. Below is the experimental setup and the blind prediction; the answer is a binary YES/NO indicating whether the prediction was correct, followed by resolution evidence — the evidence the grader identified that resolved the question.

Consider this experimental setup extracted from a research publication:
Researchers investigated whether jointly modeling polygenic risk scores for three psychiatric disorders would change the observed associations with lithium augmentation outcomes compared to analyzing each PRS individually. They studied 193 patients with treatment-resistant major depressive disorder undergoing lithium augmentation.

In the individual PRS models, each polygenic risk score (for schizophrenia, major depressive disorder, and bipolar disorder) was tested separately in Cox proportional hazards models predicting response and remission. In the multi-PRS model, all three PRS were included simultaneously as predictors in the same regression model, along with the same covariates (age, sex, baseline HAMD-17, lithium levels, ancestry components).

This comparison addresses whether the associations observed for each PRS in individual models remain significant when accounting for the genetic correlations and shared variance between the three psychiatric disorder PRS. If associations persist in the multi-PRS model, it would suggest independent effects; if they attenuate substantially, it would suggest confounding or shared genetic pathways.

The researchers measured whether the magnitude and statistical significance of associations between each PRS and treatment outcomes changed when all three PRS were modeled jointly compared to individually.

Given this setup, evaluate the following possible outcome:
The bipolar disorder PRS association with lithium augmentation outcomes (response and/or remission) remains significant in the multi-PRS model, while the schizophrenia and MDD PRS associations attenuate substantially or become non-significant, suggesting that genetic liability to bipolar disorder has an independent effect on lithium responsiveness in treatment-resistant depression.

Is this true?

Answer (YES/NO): NO